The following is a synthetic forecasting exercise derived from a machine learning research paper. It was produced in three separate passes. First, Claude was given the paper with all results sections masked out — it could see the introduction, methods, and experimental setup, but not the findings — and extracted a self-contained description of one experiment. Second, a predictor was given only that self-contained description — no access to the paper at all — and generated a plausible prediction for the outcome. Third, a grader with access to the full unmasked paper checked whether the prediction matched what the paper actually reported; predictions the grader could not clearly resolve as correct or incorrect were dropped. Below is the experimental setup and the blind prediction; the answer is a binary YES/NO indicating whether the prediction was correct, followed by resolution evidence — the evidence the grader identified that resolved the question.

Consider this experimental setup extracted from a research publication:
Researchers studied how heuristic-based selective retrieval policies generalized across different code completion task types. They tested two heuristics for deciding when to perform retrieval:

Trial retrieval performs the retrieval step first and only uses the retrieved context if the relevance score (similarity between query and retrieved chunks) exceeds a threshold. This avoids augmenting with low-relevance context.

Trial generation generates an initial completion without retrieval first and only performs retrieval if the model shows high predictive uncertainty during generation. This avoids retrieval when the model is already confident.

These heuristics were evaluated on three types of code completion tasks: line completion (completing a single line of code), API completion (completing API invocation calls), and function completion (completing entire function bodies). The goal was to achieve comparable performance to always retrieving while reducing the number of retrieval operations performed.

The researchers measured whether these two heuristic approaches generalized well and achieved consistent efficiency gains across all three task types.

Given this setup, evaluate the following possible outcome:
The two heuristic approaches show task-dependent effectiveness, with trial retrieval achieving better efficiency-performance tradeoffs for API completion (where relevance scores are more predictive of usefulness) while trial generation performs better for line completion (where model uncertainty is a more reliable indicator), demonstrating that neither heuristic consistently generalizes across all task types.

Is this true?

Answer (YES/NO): NO